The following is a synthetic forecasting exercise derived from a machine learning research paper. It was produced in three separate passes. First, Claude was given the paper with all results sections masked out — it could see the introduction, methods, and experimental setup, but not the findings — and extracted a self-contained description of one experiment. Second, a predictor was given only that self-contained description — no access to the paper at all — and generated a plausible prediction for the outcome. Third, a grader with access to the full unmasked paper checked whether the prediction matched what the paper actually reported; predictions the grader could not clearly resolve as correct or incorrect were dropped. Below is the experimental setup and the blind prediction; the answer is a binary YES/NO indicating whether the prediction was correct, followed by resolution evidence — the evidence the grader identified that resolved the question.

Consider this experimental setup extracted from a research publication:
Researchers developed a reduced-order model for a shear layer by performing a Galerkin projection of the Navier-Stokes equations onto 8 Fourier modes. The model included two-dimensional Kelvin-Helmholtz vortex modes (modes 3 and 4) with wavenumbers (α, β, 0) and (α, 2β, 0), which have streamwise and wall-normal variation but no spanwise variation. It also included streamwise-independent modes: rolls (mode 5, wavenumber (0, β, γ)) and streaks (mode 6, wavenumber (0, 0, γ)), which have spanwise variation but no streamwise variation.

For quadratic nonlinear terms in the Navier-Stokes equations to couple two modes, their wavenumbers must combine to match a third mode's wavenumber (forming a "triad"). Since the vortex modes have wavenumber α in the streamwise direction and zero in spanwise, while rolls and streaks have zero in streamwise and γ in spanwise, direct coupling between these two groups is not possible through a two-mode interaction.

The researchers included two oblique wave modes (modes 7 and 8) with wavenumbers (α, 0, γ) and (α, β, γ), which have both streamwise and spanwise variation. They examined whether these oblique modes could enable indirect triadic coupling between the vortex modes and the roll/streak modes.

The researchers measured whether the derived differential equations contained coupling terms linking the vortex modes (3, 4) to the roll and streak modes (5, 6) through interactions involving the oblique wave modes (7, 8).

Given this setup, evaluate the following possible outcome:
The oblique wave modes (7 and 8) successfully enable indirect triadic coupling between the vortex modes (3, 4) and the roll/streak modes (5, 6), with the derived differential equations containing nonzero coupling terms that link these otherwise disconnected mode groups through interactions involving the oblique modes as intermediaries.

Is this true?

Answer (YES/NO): YES